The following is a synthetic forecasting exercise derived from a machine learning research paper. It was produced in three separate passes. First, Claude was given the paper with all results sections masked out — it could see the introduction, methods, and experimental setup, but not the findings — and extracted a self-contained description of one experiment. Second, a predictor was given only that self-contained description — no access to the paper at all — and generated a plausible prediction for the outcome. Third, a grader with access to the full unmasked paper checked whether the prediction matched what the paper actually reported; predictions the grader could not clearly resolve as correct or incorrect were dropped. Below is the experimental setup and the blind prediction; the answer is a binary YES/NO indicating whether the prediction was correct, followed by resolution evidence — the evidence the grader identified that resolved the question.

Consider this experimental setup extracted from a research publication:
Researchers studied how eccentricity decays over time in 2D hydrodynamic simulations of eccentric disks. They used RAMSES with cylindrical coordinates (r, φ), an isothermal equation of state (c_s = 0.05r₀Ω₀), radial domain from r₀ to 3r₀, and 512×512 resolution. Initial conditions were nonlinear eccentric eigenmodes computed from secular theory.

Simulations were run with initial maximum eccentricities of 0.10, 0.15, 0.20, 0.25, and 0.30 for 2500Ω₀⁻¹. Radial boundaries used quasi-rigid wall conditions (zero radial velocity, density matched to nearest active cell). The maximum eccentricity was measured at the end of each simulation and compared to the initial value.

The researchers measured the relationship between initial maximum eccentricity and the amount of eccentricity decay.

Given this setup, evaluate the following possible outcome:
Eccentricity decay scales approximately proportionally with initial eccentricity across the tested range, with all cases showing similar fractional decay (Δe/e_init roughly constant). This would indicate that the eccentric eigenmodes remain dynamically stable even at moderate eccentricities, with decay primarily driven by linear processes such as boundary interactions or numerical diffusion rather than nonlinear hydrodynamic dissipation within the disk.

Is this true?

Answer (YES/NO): NO